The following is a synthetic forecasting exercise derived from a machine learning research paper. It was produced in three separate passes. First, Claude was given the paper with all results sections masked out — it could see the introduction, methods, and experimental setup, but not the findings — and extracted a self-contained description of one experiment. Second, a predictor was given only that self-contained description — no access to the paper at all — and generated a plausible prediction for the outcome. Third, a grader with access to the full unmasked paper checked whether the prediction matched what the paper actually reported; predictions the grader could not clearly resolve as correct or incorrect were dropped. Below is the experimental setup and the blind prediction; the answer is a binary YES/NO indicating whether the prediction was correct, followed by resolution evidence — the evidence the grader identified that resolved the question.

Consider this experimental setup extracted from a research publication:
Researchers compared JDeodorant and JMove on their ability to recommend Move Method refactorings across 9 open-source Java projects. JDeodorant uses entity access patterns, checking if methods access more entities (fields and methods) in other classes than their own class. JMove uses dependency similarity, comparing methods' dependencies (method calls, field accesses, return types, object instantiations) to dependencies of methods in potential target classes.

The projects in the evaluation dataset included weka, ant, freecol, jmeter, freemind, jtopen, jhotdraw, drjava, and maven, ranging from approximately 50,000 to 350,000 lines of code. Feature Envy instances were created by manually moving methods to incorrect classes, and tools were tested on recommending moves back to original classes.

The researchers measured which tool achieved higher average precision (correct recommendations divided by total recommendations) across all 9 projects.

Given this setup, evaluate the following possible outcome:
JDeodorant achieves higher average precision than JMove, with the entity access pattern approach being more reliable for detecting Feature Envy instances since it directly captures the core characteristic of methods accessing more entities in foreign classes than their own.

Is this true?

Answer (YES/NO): NO